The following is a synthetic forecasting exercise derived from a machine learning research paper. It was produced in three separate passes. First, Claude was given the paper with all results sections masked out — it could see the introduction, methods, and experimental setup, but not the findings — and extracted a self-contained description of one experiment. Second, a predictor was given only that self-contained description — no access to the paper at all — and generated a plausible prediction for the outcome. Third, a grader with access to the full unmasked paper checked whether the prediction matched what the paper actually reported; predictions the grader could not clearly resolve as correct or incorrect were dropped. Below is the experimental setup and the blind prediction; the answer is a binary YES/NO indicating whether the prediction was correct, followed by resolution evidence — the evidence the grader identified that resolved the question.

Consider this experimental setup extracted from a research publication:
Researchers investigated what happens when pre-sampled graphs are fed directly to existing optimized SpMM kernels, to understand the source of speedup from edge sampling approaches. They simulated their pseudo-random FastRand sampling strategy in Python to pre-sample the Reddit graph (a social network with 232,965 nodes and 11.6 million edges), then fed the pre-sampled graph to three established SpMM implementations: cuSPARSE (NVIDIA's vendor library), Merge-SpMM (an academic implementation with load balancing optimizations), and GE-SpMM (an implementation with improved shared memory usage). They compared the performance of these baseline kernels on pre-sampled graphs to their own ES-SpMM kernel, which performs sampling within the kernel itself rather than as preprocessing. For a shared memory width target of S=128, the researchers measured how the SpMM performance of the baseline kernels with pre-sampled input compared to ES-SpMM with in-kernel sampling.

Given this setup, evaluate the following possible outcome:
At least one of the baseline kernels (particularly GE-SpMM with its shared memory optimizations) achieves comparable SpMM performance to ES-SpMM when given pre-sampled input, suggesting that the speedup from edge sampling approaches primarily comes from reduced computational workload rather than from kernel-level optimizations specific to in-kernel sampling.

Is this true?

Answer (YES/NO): YES